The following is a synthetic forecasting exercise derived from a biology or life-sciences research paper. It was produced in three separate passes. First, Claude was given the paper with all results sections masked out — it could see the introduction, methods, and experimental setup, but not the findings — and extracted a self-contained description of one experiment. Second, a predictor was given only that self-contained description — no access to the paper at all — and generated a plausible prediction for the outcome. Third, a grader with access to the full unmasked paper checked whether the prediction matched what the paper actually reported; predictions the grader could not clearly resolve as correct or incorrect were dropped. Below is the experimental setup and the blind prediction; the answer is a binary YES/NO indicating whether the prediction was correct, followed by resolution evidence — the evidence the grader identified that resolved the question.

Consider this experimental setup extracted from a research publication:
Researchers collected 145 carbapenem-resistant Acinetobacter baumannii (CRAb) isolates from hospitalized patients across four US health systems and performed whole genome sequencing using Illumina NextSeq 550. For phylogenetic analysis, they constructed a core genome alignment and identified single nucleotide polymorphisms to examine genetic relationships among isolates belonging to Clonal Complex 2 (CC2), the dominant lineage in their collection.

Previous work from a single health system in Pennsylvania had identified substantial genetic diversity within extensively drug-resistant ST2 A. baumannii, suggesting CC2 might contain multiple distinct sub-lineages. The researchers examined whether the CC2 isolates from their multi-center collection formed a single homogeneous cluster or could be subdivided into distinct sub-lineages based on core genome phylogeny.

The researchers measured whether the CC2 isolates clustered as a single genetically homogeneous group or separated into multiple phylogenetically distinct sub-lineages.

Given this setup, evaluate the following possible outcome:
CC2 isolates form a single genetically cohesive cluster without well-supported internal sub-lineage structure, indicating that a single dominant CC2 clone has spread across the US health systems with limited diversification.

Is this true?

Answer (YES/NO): NO